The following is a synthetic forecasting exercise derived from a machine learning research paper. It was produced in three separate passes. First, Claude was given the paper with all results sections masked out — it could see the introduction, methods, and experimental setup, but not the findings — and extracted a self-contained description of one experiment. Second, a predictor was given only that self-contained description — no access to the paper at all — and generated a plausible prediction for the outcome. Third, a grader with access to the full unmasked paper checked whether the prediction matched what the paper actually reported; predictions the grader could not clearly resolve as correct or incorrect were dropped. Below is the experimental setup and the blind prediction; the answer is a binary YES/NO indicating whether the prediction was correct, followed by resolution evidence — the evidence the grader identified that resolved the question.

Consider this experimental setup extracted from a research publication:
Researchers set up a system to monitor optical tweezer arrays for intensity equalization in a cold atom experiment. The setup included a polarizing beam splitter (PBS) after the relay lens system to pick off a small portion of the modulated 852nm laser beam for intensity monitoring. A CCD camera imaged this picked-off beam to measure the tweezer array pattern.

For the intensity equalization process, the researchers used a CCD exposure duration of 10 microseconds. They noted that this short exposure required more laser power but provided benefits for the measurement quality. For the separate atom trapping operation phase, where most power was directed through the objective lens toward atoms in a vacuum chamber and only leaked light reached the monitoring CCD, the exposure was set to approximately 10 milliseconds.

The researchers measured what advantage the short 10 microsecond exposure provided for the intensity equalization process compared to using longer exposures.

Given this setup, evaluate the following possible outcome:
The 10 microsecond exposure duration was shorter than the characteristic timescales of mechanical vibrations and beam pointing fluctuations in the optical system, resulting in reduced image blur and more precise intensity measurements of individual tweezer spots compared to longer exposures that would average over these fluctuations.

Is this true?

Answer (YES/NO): NO